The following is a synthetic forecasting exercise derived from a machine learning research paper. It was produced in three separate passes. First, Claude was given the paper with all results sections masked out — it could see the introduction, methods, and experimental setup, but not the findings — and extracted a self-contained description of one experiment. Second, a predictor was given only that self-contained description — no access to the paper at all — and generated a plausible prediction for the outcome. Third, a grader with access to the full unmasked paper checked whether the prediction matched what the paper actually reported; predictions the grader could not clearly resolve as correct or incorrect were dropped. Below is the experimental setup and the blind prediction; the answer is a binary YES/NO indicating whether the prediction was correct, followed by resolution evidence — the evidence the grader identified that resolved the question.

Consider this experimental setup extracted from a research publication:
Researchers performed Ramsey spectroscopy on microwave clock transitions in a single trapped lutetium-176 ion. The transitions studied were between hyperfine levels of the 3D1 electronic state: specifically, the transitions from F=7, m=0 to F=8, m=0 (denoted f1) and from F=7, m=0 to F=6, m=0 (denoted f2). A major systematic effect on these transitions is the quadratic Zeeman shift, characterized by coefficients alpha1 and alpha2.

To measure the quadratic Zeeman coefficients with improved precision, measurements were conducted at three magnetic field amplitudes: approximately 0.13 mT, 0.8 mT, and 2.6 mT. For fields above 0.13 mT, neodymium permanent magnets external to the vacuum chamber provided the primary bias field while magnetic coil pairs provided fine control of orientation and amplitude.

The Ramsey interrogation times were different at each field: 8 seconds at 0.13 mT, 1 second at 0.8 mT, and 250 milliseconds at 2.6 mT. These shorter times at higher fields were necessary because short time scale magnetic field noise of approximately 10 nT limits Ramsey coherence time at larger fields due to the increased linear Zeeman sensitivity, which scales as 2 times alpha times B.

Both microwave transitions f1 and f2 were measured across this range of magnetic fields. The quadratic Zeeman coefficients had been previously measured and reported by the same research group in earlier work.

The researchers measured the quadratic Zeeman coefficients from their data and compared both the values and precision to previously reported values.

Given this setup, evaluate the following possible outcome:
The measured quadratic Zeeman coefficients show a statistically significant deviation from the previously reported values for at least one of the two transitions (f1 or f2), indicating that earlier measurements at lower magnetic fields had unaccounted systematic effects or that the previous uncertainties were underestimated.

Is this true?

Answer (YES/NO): NO